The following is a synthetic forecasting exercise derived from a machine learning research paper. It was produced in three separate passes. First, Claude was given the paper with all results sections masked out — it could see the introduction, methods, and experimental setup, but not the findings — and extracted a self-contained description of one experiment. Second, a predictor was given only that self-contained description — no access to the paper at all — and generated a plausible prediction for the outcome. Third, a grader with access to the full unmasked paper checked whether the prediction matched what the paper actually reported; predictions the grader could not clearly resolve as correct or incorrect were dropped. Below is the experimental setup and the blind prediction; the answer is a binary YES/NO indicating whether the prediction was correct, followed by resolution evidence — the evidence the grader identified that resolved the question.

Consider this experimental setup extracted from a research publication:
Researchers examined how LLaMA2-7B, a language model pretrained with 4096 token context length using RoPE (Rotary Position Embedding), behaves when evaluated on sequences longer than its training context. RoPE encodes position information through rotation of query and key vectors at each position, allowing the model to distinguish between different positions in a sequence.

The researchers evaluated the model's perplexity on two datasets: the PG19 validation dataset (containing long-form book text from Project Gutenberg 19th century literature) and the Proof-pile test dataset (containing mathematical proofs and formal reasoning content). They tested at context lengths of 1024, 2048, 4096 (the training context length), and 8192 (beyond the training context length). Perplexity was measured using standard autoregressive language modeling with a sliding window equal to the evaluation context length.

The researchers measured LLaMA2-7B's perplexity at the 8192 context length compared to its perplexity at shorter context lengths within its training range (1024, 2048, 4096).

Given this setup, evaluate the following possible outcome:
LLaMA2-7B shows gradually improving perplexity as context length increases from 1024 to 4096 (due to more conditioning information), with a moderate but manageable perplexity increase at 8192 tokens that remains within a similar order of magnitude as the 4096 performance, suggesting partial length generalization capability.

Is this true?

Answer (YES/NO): NO